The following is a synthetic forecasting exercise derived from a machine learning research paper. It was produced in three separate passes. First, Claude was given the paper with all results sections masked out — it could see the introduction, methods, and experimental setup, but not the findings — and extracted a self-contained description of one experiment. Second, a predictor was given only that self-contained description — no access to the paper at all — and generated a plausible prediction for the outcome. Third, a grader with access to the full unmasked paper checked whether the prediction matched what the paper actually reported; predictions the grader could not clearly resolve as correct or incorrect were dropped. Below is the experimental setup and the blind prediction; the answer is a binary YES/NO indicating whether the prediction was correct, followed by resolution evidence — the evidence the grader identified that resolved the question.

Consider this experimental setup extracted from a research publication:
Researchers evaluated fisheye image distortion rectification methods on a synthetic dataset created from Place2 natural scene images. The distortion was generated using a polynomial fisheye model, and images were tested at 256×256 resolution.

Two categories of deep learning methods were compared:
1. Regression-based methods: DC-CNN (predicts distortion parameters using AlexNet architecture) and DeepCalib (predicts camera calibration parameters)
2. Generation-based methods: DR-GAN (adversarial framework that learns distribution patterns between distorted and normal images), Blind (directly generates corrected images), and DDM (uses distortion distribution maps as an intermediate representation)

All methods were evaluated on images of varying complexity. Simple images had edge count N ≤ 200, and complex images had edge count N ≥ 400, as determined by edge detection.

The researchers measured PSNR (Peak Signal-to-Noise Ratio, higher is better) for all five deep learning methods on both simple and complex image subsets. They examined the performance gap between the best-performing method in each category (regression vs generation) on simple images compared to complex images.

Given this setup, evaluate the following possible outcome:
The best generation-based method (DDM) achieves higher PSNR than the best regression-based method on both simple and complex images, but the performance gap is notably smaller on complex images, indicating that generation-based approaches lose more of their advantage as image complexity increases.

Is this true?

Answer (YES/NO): NO